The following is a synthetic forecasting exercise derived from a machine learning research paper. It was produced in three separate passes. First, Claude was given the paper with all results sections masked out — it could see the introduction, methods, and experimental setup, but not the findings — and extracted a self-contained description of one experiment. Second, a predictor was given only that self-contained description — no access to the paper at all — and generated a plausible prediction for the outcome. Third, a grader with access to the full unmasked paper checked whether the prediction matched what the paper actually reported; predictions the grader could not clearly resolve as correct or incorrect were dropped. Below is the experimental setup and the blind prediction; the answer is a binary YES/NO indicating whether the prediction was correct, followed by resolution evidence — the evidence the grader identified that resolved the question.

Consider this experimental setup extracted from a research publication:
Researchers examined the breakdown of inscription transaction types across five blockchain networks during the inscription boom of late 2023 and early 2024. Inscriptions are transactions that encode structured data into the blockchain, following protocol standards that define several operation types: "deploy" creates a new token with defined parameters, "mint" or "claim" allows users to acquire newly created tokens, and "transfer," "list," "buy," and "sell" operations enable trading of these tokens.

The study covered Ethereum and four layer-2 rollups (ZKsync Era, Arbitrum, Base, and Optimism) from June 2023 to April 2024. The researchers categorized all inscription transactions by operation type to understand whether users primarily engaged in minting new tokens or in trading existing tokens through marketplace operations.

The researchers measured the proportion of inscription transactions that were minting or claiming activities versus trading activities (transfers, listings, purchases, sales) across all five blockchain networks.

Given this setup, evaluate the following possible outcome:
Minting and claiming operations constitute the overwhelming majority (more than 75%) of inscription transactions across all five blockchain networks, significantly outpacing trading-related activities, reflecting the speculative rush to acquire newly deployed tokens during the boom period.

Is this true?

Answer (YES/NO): YES